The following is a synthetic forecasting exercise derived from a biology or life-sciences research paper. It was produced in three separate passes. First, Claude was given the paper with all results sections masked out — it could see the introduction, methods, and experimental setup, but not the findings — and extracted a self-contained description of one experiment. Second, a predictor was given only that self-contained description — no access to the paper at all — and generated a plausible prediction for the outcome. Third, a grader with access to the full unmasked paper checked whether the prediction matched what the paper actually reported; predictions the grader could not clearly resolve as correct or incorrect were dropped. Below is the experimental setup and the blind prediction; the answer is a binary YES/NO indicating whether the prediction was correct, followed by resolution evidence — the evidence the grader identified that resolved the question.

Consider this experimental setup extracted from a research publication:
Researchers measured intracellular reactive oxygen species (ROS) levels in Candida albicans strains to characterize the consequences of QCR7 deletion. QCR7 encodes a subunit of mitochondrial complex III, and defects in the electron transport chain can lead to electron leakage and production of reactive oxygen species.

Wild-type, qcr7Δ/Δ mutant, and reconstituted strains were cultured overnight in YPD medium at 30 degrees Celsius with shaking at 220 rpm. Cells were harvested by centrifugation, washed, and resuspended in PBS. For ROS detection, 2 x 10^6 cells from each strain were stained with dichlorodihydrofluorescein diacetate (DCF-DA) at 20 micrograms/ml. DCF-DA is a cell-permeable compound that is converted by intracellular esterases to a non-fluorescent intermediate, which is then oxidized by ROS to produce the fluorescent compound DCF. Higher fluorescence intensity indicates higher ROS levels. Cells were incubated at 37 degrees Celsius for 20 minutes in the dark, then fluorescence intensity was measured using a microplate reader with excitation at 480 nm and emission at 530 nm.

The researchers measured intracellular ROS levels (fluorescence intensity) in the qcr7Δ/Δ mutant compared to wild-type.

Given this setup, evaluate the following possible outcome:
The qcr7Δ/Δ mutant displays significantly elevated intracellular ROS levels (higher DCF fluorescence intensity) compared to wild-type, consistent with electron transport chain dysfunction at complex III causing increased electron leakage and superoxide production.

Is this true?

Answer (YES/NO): YES